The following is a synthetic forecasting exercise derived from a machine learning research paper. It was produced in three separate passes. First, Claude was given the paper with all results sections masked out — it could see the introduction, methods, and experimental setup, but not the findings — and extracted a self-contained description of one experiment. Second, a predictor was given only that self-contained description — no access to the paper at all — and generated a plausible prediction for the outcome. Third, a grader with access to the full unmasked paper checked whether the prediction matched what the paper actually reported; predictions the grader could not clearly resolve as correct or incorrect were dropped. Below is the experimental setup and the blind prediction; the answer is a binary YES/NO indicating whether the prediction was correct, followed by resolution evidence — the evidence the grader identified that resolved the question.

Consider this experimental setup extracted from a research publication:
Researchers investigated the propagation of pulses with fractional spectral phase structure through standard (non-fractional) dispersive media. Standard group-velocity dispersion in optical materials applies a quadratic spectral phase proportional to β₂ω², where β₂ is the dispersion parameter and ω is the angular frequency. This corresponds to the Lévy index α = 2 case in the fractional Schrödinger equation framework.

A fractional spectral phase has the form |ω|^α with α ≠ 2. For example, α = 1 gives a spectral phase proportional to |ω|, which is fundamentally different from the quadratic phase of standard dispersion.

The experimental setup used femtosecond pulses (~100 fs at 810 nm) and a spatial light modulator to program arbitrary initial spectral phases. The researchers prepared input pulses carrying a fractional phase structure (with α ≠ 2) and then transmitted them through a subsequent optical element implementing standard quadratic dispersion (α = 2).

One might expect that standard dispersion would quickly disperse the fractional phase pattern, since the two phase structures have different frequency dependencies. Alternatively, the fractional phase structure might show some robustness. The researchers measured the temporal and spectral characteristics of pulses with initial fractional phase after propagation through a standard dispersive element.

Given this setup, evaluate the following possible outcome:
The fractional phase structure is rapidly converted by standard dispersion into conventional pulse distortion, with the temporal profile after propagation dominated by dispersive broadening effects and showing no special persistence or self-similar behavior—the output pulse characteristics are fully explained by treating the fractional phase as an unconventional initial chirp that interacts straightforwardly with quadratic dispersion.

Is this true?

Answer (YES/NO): NO